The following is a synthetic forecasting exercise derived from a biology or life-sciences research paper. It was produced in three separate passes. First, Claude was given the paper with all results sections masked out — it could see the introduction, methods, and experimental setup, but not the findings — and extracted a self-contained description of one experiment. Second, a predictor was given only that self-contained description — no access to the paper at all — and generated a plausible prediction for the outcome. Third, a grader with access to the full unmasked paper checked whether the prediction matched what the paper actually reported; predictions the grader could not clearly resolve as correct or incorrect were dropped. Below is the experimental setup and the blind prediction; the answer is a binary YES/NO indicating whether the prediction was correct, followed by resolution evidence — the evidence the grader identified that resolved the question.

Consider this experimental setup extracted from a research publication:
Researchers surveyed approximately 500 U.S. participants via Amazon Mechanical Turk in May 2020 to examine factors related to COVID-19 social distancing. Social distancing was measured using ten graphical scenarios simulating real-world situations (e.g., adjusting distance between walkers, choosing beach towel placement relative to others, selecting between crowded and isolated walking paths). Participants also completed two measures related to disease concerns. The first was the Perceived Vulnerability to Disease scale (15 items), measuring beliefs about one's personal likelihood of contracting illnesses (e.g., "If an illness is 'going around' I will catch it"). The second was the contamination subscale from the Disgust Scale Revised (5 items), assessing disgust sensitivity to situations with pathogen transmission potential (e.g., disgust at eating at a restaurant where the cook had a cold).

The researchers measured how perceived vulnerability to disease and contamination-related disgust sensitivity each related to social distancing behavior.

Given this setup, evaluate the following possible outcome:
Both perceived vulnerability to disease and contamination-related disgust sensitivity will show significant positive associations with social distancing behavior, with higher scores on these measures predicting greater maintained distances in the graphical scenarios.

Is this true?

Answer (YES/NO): YES